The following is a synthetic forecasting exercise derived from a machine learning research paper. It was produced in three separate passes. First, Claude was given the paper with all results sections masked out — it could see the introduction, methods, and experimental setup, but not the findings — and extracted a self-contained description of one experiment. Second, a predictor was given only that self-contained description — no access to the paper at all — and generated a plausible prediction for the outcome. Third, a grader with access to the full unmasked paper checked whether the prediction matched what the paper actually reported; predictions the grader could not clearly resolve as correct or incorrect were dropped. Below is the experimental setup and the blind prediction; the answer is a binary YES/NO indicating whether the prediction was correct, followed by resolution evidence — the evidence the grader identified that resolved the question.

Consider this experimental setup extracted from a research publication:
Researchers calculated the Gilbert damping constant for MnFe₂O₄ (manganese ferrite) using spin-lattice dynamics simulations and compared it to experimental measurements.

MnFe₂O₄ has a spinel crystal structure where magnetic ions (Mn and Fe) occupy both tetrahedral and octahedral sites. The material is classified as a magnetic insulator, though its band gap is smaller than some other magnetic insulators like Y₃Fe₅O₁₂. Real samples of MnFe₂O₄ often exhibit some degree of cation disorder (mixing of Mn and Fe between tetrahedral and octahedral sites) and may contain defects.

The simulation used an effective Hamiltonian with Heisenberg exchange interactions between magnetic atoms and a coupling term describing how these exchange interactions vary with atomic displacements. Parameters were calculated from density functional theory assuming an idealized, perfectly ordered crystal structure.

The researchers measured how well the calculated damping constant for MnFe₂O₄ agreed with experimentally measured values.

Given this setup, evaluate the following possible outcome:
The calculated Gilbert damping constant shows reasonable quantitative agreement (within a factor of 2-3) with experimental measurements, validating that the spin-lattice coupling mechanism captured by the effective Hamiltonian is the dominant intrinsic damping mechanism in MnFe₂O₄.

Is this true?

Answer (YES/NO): NO